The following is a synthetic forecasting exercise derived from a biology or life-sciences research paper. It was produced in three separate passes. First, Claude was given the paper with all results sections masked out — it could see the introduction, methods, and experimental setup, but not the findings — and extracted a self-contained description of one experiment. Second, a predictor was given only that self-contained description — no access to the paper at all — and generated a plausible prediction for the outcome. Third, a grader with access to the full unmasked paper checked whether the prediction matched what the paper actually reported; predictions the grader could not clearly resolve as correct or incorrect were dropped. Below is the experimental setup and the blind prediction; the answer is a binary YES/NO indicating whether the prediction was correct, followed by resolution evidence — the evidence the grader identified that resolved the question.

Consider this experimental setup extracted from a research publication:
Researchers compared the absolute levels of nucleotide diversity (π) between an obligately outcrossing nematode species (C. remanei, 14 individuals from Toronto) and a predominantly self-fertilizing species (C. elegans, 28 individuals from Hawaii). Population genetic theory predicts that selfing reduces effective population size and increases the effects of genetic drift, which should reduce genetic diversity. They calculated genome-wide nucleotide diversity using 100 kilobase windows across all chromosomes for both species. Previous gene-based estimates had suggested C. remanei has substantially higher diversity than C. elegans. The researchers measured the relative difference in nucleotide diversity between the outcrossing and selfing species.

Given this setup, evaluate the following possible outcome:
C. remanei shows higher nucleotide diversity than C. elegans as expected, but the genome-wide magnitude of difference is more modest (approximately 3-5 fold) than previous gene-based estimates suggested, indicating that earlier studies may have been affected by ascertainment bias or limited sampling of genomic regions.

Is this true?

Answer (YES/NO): NO